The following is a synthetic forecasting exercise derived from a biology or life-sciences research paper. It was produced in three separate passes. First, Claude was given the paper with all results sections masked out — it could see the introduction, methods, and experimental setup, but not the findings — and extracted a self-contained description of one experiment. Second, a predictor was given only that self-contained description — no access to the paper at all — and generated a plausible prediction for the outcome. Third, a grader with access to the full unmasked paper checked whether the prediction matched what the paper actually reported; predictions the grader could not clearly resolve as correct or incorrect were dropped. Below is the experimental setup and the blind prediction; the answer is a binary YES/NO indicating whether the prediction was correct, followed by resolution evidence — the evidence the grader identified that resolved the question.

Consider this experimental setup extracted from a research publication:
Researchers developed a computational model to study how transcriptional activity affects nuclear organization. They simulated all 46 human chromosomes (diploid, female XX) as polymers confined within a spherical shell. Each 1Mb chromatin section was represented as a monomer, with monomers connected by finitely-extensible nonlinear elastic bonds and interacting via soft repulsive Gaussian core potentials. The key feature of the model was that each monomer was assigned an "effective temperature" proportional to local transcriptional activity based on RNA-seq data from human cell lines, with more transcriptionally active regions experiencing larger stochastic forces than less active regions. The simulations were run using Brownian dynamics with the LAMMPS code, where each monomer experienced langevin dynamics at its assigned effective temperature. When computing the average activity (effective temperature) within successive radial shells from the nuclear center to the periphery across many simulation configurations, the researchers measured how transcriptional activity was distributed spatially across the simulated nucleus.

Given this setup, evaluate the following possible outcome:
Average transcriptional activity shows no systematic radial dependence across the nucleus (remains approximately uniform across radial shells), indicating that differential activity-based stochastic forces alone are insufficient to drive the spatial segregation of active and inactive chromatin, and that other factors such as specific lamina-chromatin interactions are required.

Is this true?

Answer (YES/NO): NO